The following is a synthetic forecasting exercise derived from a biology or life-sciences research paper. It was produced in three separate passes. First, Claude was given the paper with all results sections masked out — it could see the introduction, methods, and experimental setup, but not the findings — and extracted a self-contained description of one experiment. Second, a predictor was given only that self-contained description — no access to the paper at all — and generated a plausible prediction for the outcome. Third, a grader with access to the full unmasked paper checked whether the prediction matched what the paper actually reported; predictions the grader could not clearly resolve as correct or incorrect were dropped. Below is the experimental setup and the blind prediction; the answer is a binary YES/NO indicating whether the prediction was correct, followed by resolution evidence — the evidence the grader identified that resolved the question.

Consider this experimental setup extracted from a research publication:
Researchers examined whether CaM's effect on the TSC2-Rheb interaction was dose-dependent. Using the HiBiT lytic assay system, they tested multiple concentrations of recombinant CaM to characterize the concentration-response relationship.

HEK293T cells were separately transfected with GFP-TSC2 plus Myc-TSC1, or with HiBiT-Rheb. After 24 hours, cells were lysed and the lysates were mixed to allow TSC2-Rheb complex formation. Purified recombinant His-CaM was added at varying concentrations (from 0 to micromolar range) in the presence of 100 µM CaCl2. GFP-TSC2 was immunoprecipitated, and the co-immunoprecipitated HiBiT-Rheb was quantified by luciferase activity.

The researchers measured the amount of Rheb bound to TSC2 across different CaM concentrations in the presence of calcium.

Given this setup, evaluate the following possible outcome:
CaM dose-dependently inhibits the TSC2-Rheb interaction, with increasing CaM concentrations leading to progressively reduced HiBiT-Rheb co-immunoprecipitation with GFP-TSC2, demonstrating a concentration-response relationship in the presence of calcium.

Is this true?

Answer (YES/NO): YES